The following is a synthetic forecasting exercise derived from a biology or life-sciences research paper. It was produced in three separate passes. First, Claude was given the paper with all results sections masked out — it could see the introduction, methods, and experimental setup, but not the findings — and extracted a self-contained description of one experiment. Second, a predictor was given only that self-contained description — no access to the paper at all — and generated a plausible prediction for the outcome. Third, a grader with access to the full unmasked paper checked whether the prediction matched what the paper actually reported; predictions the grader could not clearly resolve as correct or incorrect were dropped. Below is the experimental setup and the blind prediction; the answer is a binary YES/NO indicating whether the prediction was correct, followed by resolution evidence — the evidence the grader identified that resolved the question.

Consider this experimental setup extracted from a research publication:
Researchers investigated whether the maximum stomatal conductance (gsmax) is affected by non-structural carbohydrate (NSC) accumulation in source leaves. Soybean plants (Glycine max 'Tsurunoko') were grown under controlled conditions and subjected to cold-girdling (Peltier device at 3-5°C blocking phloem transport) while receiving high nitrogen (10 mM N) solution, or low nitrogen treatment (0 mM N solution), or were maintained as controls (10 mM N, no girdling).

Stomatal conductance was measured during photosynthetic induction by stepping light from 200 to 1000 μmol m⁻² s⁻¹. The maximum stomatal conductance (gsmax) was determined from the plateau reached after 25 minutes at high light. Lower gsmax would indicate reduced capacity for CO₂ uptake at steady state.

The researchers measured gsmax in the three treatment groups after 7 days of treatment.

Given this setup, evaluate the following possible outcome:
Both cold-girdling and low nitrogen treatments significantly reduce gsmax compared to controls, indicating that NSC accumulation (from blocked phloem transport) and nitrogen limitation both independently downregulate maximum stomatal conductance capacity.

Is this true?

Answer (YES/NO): NO